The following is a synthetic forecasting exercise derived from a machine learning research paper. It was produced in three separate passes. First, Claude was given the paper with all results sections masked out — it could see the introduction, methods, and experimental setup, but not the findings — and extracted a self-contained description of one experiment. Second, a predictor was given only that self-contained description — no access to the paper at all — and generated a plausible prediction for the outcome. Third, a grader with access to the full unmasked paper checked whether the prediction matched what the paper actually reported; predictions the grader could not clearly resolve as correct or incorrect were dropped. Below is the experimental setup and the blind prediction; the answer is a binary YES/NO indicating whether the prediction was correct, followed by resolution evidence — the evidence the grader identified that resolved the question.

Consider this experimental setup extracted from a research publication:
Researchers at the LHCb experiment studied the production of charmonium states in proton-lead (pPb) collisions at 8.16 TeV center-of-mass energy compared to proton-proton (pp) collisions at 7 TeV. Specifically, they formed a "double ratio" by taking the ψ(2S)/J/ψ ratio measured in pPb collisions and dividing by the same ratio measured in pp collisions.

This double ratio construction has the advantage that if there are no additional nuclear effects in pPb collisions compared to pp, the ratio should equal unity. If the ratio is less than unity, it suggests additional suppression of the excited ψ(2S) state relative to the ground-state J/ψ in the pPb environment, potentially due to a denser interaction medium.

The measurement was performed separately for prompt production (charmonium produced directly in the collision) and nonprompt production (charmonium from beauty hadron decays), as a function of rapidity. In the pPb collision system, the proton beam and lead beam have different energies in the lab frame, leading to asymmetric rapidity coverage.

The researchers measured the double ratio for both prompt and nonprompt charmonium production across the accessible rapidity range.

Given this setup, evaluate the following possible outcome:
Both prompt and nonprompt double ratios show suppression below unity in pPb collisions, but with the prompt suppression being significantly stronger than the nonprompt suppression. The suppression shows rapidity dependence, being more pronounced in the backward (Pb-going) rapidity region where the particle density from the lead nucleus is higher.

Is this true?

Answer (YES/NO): NO